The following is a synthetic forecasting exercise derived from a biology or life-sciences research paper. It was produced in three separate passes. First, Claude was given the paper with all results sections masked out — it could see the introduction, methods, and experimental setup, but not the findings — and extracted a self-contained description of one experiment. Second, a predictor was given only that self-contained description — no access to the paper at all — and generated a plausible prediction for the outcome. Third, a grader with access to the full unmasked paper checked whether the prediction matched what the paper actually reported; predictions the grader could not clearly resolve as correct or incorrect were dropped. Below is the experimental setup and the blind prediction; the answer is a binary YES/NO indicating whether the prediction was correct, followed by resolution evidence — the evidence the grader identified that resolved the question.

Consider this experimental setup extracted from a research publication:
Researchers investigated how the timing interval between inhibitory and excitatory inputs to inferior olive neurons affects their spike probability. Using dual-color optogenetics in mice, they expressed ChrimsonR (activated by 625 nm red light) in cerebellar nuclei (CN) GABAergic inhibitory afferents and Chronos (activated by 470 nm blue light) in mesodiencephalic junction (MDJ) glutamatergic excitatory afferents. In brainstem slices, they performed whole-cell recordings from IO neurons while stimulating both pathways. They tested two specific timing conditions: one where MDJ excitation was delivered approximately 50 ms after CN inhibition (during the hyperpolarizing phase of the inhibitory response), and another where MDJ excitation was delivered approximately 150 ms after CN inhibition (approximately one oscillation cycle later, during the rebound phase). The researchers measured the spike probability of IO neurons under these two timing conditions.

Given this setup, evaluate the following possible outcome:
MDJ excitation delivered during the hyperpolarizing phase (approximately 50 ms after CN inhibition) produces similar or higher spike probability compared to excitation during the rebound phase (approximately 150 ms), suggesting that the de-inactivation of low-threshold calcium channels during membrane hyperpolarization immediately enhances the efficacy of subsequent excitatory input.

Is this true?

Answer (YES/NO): NO